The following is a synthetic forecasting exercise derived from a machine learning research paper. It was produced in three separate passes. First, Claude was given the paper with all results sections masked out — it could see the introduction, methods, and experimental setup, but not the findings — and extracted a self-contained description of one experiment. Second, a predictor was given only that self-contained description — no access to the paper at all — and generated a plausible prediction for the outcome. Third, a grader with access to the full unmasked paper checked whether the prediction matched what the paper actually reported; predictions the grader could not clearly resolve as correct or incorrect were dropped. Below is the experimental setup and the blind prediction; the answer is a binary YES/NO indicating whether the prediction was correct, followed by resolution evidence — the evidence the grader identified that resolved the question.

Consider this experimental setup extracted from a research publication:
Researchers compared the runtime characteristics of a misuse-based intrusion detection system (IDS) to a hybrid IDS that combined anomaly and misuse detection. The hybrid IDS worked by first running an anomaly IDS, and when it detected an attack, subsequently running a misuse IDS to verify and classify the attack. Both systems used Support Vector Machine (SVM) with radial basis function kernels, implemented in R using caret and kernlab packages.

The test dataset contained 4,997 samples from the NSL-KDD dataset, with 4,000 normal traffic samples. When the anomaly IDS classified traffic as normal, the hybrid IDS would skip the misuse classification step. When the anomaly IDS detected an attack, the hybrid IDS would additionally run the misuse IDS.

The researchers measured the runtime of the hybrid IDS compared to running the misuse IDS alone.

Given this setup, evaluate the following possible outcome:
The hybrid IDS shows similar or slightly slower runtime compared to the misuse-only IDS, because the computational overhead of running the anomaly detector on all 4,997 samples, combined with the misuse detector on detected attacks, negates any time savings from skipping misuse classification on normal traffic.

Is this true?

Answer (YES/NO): NO